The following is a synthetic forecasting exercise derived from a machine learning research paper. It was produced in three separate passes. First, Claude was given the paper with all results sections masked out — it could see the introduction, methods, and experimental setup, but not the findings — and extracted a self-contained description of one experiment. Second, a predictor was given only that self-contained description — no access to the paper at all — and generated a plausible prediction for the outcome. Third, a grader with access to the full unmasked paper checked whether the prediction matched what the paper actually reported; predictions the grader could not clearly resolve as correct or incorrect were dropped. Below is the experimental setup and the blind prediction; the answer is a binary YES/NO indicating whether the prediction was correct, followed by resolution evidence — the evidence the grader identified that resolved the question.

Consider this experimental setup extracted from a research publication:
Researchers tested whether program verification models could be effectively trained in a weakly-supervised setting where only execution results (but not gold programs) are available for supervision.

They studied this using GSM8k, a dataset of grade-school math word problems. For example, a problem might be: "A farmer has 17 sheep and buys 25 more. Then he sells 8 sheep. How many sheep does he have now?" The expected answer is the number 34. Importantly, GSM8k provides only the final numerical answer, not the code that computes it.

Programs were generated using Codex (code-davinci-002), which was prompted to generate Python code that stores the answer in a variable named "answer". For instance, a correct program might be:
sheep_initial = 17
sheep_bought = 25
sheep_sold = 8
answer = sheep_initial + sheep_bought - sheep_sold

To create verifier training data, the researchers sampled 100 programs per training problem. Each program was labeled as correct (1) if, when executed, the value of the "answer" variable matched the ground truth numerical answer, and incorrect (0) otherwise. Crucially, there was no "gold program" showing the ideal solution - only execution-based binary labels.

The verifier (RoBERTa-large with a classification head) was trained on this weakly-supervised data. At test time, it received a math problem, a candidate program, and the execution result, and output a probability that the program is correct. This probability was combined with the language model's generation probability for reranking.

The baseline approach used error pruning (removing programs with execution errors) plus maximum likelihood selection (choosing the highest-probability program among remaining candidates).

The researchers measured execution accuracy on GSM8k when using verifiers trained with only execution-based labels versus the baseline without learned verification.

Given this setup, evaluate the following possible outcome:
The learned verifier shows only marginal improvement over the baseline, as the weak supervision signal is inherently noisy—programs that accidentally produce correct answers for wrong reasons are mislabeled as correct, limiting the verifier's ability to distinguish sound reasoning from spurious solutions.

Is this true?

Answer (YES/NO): NO